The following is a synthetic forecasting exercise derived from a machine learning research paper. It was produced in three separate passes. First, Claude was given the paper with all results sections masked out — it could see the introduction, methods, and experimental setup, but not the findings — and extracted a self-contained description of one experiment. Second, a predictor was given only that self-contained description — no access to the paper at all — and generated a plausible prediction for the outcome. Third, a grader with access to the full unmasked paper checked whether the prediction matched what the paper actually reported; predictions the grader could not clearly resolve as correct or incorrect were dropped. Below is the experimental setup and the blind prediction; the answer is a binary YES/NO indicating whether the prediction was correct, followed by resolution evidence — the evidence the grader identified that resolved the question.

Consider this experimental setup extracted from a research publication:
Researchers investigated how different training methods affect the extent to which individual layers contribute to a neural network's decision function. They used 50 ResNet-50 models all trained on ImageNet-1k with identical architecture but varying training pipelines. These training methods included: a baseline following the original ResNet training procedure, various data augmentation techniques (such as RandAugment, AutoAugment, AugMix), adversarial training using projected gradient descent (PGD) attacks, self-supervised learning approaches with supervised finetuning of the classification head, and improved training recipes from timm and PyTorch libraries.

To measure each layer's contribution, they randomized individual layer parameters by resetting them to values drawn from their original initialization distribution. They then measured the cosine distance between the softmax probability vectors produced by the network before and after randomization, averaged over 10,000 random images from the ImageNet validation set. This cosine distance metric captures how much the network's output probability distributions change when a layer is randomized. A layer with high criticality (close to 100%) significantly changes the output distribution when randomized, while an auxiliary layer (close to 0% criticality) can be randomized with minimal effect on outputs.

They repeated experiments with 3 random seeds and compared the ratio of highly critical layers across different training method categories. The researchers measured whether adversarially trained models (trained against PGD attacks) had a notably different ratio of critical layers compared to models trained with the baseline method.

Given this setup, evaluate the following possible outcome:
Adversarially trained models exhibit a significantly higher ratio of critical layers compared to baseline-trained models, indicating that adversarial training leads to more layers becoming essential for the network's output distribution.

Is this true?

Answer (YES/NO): YES